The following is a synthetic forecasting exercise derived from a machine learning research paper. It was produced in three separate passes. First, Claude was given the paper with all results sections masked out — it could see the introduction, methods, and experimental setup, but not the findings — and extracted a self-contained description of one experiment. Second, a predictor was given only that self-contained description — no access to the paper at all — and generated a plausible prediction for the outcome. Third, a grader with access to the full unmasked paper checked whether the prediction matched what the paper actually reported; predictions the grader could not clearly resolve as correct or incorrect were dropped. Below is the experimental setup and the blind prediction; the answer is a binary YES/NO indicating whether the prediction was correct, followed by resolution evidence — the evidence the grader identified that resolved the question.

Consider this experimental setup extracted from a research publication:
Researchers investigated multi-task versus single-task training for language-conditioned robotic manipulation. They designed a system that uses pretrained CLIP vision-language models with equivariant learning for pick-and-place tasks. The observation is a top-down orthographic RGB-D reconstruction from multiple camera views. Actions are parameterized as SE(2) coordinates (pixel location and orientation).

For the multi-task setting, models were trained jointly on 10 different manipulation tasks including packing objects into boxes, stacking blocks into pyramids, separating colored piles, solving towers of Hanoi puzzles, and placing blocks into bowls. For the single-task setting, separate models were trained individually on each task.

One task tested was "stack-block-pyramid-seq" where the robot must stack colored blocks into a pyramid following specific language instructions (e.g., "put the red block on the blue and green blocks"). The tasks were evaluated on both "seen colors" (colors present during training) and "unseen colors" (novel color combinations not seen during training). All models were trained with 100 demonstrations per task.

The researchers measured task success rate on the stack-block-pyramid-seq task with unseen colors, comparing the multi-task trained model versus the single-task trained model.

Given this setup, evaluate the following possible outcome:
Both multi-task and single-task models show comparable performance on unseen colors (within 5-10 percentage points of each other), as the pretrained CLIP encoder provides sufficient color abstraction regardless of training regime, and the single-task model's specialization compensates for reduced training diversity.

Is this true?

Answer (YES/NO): YES